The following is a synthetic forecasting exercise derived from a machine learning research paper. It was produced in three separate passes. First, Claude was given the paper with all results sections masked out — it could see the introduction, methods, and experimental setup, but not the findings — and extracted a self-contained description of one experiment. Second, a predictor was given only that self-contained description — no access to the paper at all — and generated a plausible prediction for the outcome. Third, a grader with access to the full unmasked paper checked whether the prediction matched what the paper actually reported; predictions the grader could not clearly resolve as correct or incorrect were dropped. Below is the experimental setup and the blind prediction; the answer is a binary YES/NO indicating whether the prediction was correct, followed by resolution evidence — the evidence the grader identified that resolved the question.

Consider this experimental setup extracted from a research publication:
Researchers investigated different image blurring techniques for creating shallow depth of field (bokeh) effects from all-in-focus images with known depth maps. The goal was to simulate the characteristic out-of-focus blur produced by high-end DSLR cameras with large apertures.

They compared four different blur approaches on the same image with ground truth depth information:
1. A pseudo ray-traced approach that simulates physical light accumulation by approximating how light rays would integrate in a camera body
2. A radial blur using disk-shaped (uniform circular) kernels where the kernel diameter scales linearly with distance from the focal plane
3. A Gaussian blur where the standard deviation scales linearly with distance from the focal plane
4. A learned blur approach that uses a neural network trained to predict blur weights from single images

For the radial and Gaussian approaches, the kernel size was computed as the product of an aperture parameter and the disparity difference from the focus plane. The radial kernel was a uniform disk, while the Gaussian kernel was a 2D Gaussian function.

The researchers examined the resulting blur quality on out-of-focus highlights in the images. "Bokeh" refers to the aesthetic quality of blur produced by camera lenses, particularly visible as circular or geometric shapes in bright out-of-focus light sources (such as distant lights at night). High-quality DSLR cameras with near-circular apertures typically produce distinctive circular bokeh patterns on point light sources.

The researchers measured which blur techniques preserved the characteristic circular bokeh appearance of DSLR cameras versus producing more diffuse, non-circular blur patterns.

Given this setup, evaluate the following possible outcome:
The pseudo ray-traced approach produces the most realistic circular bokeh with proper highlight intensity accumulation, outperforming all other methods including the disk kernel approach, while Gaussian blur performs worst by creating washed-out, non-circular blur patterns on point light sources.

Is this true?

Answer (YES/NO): NO